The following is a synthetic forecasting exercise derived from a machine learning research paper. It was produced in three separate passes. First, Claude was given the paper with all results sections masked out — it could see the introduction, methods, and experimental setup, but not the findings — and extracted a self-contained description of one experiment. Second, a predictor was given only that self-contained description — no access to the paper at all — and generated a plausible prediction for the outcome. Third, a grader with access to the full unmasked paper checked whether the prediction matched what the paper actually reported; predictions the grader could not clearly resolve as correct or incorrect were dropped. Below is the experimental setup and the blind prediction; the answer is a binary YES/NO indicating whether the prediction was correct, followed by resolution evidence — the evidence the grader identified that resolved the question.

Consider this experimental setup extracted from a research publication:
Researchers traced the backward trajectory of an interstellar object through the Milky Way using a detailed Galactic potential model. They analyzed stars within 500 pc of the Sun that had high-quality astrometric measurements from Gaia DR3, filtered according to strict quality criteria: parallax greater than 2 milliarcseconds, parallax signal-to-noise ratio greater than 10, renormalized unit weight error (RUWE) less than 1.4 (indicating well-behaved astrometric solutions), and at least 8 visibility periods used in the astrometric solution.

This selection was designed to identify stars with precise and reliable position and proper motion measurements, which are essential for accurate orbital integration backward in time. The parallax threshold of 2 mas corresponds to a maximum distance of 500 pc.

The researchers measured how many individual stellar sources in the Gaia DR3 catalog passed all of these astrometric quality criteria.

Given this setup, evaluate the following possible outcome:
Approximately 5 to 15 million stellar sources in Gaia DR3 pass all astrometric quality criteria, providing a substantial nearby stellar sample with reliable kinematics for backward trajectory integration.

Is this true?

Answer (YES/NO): YES